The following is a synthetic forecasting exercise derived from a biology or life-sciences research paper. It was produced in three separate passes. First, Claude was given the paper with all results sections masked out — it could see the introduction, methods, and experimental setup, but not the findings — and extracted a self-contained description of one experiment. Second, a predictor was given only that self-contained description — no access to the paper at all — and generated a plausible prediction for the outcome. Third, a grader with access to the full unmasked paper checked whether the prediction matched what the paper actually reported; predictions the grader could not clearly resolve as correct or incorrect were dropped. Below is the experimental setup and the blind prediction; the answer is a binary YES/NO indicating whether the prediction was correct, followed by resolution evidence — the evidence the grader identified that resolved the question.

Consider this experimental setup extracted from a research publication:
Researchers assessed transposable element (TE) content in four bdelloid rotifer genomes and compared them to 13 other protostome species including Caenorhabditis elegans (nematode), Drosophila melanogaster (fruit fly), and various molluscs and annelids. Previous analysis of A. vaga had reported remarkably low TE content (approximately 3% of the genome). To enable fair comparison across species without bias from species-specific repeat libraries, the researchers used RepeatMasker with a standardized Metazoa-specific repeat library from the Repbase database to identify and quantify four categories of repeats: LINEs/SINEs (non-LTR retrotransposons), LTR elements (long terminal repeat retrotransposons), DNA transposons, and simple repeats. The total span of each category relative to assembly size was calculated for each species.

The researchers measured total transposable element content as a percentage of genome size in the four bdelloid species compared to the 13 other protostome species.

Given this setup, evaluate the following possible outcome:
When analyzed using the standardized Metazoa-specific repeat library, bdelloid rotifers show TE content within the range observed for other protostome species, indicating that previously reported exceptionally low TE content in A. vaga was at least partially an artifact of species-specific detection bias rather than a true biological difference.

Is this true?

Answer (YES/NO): NO